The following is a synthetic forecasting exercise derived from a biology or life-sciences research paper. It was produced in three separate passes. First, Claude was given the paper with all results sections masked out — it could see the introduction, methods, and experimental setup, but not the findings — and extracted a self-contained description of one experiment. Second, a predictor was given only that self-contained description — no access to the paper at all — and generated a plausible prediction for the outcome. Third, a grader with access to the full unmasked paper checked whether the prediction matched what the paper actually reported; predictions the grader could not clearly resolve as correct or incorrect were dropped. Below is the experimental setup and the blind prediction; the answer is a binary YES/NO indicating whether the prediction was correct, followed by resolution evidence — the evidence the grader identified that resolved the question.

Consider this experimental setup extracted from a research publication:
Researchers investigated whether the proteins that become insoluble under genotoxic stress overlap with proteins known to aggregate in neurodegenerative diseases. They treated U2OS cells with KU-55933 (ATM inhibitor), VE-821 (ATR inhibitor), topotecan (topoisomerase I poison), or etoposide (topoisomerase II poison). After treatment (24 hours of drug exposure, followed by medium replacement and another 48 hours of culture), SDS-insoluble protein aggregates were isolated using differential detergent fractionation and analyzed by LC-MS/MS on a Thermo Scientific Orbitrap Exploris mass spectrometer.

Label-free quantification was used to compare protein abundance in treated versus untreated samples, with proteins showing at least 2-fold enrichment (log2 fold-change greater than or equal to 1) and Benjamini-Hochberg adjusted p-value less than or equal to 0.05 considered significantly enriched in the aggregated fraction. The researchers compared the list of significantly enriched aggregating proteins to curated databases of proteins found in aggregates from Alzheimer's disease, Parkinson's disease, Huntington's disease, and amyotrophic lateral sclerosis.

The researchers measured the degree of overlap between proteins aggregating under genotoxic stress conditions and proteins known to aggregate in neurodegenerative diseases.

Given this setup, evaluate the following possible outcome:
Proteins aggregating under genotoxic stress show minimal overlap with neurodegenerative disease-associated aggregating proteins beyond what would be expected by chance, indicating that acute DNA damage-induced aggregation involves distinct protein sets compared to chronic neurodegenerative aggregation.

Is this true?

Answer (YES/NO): NO